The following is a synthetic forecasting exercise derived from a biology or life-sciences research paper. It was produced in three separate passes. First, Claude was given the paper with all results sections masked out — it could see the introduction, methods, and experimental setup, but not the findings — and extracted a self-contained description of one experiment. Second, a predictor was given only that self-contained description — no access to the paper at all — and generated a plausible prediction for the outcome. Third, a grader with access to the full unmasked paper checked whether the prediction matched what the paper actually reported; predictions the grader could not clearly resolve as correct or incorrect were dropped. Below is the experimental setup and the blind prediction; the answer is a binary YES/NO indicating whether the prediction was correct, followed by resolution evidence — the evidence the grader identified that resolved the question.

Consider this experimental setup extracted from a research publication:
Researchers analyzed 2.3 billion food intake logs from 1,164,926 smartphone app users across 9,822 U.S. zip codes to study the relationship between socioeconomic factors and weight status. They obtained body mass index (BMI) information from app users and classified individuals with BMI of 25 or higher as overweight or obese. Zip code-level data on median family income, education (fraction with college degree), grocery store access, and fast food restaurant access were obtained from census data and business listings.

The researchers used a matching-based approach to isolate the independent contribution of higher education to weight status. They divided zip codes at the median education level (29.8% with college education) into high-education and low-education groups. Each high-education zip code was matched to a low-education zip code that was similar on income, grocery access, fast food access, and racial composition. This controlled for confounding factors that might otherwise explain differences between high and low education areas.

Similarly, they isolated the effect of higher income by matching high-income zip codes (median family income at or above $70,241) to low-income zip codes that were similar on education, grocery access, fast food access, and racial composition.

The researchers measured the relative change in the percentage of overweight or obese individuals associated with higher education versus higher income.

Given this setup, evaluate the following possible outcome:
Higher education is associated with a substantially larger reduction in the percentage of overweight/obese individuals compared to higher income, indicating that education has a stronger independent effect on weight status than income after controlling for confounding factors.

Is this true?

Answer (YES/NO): YES